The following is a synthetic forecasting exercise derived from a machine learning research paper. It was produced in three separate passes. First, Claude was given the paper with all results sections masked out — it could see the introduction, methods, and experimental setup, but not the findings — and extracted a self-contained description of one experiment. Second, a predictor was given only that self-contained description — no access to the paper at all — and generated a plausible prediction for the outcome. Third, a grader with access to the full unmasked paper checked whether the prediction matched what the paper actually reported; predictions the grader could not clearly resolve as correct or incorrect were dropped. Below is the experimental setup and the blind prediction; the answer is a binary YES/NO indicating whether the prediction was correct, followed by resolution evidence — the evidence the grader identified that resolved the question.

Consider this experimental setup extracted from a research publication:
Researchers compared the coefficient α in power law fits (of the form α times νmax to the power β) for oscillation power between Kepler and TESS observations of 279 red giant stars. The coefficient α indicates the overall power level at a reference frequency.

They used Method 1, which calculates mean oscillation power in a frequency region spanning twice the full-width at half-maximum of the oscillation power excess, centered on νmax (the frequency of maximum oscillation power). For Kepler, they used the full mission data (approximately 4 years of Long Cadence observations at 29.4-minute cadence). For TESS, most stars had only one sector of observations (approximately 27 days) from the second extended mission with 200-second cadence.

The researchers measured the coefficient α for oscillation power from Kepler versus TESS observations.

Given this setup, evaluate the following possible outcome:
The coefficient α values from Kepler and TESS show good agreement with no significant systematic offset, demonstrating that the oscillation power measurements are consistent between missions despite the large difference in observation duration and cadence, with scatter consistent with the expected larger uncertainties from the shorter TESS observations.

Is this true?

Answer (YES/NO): NO